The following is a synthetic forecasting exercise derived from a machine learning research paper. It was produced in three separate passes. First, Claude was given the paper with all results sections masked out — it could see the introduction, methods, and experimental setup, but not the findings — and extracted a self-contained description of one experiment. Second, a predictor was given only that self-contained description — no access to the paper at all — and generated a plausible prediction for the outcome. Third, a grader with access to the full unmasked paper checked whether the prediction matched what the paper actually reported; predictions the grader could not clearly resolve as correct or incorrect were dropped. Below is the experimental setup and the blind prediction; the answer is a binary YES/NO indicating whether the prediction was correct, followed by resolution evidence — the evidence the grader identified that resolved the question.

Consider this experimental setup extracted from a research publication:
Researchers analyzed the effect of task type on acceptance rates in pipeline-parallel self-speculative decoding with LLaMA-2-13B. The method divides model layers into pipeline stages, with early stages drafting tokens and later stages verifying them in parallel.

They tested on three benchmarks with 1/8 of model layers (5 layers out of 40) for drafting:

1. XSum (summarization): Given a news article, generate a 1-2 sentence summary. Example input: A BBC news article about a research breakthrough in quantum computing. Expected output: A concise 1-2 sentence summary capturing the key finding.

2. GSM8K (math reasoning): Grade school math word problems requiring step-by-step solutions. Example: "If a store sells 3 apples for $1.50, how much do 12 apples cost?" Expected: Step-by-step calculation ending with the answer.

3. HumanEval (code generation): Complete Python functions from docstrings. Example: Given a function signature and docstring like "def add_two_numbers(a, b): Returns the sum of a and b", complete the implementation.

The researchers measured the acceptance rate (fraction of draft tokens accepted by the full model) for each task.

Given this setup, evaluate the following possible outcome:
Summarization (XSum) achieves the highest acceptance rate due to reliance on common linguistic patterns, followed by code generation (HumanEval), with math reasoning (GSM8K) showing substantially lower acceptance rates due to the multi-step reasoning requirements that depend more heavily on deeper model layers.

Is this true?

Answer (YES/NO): NO